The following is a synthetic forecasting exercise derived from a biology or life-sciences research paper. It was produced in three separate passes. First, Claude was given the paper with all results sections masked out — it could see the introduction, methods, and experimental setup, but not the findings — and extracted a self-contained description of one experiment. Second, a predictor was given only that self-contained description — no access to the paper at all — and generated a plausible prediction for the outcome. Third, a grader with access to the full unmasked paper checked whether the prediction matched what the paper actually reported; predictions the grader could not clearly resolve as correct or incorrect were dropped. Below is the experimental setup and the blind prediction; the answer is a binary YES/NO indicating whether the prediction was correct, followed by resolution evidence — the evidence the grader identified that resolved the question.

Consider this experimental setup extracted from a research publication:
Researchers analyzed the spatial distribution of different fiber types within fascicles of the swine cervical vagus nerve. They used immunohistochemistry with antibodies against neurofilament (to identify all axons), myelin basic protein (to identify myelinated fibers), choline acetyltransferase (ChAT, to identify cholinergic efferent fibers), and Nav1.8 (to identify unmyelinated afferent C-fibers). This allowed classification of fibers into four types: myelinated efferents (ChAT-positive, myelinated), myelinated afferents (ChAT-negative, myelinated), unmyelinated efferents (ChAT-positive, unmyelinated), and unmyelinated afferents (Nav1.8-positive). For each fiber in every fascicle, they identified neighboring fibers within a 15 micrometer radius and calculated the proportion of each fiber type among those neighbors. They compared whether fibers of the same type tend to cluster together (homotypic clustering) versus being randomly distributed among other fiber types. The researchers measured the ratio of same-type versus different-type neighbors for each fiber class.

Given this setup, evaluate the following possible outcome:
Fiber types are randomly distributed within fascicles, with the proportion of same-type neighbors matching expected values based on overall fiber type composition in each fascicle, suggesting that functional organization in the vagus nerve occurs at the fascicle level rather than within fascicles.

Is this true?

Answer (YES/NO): NO